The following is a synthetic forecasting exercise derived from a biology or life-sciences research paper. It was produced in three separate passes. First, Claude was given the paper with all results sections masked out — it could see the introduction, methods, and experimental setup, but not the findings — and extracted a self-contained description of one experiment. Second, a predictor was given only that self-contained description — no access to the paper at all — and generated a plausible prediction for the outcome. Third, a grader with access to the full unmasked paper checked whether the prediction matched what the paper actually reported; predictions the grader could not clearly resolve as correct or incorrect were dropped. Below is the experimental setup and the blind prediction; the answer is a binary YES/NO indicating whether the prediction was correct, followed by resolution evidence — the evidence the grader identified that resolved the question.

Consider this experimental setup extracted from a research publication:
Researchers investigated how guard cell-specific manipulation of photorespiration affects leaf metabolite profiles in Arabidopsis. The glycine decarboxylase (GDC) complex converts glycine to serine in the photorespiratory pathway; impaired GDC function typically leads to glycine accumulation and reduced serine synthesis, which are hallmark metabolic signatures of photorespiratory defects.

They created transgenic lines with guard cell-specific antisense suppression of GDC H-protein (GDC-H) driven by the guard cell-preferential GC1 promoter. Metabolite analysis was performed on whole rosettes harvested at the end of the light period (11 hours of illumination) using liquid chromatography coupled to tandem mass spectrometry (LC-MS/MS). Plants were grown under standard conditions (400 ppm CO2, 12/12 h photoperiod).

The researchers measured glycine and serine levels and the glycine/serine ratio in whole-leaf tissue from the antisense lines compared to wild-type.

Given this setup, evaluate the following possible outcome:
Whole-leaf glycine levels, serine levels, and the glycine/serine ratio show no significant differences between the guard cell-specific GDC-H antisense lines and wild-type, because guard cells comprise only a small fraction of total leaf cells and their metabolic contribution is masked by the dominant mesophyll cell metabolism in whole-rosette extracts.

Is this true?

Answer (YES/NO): YES